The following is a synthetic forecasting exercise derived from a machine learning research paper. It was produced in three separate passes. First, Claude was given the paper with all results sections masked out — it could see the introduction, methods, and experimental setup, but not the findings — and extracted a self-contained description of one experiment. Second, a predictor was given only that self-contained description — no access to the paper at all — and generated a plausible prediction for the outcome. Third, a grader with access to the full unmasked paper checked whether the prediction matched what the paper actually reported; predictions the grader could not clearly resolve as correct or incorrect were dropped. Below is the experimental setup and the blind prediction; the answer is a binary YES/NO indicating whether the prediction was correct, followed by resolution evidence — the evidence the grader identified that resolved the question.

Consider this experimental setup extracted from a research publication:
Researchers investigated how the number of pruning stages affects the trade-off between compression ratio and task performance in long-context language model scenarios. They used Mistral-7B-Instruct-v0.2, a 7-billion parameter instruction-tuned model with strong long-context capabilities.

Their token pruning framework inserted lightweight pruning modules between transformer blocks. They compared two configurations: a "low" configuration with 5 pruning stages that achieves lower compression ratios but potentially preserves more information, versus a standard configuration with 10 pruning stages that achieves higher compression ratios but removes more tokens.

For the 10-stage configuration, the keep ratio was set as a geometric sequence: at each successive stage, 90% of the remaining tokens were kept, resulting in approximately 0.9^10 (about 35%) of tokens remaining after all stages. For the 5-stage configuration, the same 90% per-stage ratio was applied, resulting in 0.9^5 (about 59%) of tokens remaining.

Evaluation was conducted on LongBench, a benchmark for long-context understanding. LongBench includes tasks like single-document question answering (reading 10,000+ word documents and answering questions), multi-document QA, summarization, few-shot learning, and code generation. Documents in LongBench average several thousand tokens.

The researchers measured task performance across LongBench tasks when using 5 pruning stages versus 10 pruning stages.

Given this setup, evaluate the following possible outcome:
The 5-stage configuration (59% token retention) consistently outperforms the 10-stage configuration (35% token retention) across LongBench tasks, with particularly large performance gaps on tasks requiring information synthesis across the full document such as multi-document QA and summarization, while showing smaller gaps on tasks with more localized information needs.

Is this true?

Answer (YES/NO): NO